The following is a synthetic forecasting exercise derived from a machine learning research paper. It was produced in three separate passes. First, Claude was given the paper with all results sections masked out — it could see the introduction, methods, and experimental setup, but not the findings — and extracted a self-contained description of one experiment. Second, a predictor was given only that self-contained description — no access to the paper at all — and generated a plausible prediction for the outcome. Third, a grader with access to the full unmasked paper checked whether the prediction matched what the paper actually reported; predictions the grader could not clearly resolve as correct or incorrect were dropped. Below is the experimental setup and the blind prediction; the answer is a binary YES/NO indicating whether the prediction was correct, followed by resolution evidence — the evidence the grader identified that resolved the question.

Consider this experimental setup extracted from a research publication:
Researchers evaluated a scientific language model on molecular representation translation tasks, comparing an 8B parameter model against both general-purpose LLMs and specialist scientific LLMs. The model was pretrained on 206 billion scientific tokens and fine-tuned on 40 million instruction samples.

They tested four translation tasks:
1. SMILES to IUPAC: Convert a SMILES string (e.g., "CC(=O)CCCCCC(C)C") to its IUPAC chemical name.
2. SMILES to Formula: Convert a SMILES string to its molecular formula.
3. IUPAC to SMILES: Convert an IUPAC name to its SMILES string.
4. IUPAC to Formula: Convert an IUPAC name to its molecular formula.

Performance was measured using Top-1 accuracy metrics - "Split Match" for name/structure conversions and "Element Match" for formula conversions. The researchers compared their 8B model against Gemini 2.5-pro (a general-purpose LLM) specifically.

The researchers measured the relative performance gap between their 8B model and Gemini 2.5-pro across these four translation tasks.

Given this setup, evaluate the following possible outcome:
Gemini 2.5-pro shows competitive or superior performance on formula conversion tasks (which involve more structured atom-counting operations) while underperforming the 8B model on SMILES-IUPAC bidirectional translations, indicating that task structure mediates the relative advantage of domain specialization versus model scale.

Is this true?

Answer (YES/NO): NO